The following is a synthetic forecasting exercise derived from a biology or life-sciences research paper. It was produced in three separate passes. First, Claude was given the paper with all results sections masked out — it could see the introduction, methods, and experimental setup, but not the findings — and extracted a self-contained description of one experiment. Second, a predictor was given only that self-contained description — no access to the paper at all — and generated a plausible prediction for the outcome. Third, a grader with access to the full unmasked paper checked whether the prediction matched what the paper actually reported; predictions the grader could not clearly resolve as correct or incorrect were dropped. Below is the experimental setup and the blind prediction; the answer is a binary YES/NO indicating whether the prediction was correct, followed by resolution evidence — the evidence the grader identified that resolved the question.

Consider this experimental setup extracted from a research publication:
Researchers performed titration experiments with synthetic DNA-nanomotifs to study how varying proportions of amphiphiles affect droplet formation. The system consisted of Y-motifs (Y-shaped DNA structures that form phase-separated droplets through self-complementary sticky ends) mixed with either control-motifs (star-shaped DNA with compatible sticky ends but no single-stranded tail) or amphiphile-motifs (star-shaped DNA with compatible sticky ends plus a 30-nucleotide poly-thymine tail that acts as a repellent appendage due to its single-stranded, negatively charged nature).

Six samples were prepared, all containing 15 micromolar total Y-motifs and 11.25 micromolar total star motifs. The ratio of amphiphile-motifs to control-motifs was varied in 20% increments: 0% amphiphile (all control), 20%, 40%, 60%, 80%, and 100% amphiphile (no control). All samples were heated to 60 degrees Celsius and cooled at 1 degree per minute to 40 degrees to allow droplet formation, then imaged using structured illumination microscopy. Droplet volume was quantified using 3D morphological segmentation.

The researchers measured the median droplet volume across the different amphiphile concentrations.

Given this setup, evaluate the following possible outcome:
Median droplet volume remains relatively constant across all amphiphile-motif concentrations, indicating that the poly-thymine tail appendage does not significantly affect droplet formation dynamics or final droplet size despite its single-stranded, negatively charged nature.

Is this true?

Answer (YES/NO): NO